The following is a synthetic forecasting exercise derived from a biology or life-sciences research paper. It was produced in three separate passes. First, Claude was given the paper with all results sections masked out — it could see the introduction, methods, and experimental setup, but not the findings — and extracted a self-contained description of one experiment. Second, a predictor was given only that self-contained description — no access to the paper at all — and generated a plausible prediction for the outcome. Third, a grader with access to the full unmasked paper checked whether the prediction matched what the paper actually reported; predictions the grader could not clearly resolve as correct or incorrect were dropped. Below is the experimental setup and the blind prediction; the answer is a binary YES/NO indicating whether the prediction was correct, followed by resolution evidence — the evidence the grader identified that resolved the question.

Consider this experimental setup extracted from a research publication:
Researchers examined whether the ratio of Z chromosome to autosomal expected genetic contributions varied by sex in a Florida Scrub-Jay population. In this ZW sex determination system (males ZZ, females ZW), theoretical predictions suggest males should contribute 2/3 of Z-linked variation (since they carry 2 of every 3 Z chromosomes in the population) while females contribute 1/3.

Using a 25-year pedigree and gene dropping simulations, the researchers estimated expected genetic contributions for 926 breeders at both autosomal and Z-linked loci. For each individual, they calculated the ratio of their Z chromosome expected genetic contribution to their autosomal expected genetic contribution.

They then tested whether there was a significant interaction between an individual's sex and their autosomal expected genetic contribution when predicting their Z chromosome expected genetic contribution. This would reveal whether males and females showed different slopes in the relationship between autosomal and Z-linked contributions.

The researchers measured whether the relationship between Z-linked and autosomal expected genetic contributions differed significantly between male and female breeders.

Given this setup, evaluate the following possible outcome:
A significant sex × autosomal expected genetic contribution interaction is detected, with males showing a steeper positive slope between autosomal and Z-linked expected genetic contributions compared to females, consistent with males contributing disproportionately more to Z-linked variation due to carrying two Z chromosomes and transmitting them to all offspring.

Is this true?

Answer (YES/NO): YES